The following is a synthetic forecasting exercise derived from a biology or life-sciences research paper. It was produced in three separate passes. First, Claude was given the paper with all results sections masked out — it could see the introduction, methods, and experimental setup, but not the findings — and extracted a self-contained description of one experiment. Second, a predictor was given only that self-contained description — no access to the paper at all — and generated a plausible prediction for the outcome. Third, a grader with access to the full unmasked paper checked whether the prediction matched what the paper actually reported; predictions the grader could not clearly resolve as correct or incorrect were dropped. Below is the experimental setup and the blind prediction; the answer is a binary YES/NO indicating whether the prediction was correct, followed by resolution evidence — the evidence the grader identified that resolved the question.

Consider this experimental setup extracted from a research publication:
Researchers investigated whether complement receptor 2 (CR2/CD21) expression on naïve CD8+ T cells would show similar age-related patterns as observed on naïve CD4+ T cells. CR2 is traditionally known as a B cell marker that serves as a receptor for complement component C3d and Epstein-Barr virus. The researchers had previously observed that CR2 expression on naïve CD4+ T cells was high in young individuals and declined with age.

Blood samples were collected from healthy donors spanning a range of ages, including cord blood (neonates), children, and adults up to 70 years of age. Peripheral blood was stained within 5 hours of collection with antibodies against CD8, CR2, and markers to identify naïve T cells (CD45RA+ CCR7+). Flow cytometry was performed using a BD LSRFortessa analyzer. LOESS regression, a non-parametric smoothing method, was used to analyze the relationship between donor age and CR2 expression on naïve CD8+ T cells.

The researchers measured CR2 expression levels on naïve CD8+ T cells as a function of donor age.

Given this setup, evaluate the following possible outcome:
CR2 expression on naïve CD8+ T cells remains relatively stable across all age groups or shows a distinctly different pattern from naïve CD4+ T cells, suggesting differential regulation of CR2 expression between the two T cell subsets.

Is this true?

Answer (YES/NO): NO